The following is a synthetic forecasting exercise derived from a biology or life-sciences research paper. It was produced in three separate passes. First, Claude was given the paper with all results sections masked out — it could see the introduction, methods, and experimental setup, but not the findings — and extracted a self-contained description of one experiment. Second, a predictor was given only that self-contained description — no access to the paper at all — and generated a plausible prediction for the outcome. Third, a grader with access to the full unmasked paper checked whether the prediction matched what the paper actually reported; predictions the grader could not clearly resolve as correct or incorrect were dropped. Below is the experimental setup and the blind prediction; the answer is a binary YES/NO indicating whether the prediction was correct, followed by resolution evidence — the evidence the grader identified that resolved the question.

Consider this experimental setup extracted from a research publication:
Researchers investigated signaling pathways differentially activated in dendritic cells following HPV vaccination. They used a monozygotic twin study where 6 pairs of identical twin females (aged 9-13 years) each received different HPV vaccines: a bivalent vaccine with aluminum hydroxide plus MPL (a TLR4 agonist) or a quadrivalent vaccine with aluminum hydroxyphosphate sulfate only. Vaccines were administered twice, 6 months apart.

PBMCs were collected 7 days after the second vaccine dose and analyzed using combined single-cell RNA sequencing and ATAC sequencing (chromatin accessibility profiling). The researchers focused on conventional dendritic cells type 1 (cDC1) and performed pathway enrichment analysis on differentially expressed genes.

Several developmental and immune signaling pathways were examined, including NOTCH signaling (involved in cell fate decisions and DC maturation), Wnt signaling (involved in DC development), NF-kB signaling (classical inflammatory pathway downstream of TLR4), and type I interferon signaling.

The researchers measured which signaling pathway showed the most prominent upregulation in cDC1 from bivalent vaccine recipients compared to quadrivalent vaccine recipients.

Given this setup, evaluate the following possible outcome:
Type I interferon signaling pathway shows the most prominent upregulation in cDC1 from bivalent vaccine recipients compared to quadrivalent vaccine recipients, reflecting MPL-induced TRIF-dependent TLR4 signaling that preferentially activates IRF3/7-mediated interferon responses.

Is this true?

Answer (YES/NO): NO